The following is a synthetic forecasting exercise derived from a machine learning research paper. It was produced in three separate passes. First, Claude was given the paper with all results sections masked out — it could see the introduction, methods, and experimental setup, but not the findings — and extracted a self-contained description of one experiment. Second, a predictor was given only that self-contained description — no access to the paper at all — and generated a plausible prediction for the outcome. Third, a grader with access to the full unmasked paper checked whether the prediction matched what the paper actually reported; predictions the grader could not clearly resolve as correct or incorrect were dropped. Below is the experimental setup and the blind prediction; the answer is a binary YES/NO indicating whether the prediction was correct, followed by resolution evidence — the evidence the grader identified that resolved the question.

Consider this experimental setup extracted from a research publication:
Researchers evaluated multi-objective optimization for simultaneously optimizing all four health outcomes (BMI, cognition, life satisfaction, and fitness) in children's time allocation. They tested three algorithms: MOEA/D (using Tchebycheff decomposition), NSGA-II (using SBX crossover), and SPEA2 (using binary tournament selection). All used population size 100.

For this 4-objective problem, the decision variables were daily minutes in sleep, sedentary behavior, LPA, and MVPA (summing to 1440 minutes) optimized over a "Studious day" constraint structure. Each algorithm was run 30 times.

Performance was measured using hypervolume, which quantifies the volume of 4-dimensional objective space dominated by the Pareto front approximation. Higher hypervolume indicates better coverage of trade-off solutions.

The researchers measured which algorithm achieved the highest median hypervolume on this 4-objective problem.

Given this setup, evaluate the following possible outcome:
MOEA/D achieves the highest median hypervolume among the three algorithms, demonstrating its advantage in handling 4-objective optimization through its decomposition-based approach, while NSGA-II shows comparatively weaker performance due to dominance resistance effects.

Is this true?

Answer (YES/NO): NO